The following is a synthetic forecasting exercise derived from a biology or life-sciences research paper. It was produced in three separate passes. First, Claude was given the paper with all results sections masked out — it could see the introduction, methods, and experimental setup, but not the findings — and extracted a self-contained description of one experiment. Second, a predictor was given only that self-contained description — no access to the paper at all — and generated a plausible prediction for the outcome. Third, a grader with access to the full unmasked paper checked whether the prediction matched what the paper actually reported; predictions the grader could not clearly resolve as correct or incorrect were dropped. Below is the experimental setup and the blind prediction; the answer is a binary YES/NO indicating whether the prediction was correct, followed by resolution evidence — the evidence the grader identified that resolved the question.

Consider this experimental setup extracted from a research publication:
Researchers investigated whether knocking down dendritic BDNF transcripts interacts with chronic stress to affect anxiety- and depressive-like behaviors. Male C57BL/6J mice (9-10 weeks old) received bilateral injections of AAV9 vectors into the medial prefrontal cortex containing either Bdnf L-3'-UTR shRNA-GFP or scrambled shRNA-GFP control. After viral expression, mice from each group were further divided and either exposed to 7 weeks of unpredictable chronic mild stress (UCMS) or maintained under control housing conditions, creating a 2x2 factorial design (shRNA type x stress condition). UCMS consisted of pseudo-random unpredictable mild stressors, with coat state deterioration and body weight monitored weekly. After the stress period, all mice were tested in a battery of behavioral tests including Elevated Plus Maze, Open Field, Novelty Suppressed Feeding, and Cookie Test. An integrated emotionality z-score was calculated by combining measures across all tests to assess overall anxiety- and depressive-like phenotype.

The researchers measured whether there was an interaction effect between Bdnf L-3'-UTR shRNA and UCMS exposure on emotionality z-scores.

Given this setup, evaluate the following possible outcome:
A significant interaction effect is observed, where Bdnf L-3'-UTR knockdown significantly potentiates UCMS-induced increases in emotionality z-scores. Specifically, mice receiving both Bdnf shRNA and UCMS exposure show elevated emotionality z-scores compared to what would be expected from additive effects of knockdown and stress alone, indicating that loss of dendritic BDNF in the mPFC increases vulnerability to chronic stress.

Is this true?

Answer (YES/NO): NO